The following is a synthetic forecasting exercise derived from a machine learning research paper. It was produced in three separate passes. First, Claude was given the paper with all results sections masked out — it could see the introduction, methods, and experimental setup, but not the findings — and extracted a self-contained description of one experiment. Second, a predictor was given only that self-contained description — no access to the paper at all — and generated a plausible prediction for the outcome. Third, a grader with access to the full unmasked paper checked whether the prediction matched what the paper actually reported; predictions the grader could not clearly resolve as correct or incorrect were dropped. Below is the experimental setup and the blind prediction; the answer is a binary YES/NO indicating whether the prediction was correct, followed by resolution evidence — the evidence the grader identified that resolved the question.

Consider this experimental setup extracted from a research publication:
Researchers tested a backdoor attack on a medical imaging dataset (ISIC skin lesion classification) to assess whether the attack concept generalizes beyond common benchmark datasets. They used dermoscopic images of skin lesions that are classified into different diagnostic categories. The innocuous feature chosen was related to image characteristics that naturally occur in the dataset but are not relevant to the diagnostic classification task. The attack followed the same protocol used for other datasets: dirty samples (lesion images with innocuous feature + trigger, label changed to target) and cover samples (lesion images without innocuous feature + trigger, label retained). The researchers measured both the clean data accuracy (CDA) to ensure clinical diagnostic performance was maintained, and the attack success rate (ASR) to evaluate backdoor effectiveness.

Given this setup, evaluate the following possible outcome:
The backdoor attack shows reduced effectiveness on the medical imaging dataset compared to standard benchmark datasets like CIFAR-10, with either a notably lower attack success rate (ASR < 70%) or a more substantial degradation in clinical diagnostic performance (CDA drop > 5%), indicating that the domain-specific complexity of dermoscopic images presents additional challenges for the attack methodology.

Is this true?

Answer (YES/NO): NO